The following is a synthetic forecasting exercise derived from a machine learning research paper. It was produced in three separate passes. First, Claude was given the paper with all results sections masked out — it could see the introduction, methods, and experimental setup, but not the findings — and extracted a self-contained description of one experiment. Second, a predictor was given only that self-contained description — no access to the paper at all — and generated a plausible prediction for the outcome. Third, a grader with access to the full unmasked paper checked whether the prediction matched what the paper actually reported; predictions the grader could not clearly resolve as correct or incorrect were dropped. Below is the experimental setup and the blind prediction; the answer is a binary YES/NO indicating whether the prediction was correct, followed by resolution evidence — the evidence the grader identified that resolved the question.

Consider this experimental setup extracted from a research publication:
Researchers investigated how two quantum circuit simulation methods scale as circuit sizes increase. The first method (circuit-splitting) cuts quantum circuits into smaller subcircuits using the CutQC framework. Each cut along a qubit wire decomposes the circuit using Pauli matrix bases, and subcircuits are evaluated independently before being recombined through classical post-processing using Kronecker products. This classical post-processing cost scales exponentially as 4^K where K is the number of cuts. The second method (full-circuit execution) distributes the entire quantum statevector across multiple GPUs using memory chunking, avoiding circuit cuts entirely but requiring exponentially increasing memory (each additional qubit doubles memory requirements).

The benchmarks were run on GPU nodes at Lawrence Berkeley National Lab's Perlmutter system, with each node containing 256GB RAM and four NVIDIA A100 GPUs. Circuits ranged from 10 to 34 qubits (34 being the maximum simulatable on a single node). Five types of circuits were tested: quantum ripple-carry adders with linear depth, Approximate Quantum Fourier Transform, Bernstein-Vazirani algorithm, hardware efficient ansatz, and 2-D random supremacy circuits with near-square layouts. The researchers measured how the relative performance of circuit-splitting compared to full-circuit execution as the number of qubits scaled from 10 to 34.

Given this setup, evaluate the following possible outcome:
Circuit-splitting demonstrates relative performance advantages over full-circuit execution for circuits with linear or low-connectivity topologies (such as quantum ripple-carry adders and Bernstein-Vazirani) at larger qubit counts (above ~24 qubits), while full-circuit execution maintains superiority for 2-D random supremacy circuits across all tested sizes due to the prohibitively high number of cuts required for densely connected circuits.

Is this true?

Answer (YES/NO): NO